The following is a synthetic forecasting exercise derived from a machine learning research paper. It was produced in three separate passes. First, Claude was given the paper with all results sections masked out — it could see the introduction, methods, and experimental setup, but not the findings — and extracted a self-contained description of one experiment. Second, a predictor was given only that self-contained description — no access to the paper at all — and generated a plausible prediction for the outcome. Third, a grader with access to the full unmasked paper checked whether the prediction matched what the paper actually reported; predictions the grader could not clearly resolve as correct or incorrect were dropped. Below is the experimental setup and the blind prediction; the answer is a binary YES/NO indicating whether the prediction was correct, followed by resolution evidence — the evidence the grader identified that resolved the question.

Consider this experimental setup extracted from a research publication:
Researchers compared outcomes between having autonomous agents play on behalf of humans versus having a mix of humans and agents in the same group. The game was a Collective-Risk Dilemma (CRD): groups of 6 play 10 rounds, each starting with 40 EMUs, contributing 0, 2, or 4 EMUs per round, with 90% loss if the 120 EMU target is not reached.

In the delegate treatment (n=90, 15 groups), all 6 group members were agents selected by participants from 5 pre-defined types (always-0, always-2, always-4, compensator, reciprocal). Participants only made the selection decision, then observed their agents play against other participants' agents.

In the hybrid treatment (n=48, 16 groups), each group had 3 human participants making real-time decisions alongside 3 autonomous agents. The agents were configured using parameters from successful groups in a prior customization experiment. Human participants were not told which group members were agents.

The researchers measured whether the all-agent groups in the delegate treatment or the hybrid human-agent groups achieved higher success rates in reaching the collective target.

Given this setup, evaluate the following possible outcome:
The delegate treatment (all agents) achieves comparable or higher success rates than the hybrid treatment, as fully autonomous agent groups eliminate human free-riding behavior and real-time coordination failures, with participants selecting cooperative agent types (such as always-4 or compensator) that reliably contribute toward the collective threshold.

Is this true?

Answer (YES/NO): YES